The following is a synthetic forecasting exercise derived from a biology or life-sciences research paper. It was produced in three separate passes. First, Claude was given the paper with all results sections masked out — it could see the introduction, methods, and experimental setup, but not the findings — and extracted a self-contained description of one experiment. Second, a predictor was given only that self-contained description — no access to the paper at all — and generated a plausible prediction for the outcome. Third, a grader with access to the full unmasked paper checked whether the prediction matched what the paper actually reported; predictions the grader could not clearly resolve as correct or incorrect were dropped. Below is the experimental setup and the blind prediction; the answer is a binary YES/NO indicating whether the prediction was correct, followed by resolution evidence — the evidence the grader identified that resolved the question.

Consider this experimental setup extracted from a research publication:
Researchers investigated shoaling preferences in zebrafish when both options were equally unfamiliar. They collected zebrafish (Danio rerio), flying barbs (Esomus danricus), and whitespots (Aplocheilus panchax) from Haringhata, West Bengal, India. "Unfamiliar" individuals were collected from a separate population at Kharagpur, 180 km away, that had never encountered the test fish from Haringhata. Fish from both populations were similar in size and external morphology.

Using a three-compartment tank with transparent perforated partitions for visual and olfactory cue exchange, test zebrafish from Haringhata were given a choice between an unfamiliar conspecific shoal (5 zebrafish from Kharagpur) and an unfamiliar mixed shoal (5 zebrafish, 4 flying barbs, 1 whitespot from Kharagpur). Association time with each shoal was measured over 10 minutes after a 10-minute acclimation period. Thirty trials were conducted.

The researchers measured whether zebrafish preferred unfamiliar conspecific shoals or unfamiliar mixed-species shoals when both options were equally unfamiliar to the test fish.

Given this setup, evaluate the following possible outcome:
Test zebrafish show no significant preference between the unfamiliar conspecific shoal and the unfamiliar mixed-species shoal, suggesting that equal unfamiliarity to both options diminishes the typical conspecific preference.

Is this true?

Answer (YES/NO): YES